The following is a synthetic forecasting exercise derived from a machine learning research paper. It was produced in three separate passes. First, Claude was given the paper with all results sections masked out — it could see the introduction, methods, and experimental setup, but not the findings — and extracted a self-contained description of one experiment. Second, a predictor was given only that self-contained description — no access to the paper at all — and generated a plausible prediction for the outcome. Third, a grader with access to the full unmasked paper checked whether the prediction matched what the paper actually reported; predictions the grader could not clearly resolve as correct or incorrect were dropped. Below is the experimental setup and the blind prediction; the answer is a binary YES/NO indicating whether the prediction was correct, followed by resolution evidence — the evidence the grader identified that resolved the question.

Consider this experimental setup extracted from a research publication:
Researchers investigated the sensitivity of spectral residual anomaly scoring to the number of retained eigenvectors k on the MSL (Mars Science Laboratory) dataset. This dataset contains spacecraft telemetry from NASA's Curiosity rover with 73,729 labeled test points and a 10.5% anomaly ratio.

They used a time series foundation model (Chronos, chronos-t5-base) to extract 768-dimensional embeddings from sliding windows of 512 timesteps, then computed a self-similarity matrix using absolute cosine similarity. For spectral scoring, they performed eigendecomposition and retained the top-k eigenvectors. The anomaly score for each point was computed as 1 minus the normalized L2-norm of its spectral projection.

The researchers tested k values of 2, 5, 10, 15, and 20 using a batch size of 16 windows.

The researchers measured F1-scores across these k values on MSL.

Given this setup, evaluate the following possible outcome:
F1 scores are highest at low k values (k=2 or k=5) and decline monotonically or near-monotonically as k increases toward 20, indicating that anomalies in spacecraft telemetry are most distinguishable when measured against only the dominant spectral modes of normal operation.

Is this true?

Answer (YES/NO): NO